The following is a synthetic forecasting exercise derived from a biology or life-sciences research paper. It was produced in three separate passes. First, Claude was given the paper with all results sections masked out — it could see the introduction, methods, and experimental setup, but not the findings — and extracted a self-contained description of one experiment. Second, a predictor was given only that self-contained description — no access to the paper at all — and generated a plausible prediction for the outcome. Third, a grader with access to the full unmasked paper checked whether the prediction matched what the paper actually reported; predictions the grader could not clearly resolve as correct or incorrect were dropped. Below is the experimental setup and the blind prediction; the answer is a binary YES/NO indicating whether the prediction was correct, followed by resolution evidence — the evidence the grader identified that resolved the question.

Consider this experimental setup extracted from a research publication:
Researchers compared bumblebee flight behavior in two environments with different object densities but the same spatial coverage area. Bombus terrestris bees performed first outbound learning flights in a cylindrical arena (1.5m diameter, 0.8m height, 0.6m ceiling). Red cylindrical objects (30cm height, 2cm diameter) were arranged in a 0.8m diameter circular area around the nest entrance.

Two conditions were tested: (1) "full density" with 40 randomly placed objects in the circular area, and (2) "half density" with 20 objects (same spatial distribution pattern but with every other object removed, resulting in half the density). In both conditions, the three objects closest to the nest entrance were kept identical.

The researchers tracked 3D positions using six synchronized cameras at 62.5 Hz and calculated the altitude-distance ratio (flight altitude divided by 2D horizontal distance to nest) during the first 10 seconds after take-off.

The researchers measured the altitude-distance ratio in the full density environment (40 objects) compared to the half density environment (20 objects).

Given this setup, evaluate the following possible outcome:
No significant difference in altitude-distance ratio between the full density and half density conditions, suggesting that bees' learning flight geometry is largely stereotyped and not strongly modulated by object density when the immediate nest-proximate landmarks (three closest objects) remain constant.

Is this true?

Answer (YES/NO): NO